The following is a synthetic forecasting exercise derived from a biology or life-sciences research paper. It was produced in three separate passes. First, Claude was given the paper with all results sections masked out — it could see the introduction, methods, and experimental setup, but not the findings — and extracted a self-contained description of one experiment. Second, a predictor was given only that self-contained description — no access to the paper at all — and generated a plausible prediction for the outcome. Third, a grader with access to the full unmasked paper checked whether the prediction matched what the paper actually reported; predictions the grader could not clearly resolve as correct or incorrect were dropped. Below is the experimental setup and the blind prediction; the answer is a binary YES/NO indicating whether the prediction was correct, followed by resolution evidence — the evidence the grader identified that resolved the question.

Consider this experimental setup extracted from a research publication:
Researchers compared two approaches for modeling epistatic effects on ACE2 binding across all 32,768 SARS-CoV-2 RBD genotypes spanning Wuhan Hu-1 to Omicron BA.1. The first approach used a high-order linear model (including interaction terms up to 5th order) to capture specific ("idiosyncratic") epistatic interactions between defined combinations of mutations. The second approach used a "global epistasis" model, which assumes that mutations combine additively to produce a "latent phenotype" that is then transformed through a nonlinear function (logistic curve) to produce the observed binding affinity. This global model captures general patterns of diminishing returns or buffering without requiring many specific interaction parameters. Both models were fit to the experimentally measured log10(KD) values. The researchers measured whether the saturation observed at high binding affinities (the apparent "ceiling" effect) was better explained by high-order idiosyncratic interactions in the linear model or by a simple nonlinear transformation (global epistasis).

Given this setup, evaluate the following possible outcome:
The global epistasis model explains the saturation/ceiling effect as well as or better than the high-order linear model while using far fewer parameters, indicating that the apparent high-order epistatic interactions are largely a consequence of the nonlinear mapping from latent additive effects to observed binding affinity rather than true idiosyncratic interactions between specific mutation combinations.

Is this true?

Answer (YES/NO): NO